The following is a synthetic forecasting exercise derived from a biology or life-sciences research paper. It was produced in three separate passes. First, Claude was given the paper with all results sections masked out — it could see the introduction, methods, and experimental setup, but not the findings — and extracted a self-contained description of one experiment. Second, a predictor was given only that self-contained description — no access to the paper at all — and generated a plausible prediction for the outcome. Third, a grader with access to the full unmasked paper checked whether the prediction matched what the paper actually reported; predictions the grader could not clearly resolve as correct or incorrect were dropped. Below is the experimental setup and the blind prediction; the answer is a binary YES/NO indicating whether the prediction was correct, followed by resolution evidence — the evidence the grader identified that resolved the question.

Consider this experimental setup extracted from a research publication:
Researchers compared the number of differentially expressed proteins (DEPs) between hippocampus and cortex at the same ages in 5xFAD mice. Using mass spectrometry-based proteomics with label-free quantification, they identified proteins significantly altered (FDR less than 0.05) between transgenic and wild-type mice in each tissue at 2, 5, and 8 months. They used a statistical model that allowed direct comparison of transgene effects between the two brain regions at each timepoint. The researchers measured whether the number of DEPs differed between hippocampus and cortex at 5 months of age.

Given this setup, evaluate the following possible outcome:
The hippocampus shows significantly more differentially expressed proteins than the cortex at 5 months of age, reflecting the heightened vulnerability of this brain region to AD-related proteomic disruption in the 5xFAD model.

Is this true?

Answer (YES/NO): YES